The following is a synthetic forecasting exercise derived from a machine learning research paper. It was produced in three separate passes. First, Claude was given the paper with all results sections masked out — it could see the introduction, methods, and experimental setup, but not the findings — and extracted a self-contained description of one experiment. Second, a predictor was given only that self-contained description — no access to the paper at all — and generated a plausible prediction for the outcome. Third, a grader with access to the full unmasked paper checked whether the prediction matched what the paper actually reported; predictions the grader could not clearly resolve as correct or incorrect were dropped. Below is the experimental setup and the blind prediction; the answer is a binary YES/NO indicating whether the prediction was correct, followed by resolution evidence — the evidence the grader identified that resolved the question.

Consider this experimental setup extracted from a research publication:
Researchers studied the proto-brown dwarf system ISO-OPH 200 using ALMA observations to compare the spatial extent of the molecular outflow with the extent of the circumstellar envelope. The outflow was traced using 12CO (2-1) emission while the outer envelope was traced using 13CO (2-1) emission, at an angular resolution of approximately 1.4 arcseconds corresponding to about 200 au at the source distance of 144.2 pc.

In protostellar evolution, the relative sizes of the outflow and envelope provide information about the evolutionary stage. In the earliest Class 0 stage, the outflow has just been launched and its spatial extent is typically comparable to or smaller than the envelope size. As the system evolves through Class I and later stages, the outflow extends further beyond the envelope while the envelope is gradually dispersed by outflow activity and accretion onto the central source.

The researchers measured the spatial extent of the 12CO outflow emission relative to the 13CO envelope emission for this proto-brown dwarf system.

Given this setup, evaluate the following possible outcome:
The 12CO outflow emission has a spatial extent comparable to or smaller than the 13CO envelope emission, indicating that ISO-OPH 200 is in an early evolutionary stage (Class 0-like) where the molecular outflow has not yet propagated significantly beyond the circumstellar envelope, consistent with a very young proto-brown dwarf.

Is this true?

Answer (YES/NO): YES